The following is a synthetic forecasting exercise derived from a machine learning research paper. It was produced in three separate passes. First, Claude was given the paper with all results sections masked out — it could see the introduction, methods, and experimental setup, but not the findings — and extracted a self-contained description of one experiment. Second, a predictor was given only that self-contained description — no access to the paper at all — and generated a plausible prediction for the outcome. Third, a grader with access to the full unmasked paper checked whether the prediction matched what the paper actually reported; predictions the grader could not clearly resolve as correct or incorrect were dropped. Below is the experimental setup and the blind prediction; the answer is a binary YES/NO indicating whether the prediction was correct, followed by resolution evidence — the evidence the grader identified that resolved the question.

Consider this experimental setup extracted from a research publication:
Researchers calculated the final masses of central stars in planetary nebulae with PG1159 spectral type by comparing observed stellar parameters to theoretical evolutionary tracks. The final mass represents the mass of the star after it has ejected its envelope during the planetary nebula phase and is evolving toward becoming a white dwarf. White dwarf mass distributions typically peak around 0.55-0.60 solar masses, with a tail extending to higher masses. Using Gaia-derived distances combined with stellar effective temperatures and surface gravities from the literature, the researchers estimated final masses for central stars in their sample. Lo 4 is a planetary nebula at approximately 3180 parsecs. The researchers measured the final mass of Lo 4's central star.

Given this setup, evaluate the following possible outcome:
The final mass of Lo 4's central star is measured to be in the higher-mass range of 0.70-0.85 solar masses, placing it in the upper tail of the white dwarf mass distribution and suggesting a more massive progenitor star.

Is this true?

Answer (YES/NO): YES